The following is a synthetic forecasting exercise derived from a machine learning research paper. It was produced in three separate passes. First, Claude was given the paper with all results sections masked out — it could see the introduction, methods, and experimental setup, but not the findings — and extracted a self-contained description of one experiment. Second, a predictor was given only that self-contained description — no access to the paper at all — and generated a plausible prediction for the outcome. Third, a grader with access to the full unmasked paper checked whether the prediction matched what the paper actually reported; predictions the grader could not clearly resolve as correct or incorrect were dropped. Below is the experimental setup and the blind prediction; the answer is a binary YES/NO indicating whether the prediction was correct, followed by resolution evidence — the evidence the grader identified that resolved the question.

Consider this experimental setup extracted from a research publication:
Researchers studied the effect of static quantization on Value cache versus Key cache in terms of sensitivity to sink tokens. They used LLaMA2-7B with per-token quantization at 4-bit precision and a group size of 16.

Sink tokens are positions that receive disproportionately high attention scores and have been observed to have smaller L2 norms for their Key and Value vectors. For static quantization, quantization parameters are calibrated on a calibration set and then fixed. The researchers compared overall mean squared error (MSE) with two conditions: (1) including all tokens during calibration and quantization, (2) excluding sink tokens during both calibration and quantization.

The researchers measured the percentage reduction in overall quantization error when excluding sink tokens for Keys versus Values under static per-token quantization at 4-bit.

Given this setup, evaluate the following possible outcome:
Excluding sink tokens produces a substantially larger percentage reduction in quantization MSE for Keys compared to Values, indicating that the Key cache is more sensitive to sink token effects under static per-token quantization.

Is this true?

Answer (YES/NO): YES